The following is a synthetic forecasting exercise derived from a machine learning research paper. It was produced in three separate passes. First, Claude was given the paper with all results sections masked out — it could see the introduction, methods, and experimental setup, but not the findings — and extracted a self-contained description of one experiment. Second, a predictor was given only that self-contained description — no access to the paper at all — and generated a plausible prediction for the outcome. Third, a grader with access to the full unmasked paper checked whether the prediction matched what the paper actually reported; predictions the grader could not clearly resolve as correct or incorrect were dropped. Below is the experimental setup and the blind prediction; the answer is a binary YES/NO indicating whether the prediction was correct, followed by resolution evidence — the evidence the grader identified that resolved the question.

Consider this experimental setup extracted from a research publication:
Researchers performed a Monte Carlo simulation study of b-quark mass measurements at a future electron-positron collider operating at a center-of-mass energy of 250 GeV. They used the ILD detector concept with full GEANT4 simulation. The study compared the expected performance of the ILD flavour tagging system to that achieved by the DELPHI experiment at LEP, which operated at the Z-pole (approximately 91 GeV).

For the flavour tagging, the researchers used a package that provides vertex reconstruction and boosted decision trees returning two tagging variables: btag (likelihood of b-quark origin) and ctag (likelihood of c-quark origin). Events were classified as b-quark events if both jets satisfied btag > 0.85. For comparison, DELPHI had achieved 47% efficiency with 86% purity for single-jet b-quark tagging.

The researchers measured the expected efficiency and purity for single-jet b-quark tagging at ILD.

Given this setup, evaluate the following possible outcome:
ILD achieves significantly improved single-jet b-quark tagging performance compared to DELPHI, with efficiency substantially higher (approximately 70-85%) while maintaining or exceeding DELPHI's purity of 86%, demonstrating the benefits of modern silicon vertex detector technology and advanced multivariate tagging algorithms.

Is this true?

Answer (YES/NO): YES